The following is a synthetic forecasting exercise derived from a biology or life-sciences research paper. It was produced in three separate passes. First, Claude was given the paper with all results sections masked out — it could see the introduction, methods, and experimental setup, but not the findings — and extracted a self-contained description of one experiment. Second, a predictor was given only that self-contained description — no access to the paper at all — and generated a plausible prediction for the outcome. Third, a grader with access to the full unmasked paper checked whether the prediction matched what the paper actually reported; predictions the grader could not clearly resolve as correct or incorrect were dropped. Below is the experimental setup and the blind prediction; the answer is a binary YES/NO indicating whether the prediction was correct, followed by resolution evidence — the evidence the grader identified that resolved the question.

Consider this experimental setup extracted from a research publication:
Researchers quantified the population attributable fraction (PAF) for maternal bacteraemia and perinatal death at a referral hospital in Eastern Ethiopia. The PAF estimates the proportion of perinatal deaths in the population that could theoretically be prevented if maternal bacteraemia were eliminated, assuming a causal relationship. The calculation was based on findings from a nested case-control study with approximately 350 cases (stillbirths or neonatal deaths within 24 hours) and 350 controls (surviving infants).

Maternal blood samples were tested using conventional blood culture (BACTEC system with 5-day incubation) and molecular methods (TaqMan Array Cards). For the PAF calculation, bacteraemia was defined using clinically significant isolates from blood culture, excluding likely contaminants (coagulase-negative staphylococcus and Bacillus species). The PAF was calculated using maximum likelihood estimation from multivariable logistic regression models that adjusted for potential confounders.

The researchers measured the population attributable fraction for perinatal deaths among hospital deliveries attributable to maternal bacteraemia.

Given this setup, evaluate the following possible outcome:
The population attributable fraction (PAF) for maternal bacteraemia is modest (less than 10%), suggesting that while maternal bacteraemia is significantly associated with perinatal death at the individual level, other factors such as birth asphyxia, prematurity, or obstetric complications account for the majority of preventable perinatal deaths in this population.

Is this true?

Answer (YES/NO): YES